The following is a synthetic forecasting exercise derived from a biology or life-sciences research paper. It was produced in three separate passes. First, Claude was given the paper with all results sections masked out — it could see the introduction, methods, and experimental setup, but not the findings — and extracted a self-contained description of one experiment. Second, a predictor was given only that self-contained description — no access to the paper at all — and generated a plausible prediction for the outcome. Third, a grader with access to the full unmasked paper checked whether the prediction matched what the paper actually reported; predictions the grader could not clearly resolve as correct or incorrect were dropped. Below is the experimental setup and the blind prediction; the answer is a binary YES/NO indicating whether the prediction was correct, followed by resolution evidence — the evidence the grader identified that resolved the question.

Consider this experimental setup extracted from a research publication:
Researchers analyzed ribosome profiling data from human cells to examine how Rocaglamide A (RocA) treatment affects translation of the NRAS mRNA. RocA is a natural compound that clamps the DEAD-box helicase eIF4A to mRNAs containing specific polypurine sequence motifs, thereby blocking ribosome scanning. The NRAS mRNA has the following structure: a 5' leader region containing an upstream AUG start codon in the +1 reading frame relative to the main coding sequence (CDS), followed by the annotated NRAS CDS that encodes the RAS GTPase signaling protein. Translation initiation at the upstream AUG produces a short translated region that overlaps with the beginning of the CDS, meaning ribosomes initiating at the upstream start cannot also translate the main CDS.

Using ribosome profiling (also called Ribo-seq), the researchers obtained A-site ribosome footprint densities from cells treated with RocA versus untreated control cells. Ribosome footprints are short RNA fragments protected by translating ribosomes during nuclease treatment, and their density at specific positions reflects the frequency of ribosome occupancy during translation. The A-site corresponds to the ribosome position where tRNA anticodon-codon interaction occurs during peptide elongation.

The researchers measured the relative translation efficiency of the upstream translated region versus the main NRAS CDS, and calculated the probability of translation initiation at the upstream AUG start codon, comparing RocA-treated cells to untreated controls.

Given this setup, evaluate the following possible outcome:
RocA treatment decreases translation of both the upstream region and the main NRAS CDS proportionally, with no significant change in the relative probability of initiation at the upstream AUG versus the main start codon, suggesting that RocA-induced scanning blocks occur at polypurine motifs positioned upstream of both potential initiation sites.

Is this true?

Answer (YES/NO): NO